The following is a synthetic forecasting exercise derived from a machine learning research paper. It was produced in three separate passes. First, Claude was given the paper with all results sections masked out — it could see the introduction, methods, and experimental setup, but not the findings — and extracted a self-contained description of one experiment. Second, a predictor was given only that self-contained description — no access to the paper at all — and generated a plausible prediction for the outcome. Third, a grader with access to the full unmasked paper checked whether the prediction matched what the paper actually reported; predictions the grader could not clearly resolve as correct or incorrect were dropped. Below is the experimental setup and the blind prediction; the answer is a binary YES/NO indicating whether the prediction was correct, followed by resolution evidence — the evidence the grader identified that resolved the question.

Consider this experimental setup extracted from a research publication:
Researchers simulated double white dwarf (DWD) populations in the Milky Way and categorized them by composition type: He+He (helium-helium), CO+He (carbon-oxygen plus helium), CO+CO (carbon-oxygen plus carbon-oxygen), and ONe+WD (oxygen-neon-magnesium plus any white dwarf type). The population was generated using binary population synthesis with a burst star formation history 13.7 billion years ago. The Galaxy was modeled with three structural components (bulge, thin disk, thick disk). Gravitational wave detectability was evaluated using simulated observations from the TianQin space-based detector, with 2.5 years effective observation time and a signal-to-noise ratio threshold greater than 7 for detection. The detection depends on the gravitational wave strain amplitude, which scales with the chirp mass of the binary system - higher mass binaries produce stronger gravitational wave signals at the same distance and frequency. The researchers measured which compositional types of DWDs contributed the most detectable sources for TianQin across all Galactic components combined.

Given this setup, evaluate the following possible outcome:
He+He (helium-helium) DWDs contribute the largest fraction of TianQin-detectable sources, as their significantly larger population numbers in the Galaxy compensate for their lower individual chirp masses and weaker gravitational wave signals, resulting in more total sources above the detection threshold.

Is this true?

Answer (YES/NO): YES